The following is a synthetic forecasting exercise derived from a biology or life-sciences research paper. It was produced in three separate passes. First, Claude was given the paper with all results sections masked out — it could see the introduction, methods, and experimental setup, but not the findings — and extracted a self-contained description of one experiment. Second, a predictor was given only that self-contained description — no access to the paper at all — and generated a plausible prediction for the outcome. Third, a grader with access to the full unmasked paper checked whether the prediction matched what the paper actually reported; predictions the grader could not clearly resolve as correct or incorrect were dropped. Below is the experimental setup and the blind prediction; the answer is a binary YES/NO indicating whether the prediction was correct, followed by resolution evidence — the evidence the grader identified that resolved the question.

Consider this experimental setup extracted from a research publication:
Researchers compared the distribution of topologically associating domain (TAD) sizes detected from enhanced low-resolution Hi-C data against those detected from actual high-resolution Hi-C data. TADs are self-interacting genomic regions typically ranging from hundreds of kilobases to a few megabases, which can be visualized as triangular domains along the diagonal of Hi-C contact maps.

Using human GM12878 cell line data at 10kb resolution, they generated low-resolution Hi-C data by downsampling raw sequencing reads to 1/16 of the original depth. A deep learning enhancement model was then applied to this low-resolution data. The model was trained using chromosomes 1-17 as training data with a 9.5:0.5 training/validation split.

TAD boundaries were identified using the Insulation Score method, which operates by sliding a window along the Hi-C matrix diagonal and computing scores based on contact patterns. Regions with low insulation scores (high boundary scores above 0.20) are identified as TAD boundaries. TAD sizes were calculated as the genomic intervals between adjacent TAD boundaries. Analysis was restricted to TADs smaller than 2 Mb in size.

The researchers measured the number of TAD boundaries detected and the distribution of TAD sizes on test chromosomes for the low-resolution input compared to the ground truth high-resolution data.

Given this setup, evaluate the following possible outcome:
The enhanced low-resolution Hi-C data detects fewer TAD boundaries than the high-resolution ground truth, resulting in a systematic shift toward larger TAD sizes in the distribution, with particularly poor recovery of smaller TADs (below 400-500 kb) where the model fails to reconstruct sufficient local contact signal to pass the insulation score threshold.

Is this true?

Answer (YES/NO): NO